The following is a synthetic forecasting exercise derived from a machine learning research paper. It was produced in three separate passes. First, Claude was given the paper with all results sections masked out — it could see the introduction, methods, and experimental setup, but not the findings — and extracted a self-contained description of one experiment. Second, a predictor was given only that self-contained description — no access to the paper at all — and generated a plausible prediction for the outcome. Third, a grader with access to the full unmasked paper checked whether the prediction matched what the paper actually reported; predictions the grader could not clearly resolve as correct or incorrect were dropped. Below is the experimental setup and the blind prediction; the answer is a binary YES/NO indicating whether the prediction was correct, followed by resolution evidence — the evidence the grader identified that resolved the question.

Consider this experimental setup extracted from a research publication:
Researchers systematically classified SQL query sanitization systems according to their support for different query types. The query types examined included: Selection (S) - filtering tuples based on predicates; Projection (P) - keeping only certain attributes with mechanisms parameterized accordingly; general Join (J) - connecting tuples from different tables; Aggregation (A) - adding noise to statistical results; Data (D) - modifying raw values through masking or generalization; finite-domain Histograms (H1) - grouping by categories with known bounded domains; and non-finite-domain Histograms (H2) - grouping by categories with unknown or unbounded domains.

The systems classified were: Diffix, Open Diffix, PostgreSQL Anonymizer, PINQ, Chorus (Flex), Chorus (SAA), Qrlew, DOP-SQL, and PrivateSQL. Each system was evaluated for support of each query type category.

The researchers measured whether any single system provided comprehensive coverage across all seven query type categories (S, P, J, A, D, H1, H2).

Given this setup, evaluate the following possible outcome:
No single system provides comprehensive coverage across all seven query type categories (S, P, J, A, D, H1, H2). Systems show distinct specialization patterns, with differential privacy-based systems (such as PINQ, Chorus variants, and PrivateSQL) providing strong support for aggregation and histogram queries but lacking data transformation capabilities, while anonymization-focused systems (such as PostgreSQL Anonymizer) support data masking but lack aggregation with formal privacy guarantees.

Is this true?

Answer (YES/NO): YES